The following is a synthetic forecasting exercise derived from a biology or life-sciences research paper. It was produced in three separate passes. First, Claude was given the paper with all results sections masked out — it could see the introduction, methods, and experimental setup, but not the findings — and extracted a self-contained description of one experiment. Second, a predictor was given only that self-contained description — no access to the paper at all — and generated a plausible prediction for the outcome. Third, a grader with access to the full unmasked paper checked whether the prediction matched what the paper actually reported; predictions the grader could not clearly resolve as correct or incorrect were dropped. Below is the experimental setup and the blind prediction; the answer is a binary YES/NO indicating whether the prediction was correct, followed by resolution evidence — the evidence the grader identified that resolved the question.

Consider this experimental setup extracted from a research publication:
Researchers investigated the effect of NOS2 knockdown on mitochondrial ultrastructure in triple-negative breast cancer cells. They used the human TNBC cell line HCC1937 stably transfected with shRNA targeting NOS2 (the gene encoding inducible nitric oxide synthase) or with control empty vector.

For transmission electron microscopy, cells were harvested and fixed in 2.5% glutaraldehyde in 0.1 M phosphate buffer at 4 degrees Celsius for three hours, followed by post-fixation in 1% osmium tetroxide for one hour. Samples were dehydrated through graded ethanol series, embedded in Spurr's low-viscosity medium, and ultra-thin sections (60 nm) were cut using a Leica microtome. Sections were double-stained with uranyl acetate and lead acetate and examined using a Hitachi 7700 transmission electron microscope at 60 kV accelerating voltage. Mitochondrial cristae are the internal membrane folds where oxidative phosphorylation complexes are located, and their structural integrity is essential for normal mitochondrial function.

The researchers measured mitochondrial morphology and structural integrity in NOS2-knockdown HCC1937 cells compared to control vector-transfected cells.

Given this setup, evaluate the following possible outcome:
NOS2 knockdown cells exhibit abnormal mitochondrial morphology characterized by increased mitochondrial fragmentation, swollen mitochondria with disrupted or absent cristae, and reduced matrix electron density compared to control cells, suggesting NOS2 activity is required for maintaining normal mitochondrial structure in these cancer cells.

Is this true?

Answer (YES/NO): NO